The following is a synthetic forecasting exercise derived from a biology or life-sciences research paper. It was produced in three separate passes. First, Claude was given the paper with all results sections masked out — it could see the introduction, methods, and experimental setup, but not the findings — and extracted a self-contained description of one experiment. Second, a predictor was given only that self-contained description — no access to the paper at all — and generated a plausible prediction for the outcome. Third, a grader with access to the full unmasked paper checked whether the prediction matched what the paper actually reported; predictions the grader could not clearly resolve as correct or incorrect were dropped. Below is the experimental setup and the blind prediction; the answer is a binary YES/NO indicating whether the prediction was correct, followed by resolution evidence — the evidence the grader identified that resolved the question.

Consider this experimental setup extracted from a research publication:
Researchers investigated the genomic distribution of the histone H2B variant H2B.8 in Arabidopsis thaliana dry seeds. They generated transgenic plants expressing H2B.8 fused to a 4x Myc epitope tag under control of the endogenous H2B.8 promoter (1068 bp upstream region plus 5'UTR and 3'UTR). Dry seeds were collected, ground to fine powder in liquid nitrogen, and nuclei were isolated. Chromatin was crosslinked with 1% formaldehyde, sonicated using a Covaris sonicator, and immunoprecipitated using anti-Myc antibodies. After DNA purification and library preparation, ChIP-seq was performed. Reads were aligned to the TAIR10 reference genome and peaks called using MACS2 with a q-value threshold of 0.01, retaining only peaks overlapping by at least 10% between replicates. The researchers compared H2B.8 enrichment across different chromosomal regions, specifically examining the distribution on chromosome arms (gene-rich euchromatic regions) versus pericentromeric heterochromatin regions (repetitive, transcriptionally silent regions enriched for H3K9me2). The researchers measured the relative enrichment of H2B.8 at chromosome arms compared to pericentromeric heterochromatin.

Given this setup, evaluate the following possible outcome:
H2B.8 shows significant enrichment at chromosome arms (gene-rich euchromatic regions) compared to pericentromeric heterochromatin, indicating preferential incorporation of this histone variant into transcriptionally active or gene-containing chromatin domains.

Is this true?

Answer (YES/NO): YES